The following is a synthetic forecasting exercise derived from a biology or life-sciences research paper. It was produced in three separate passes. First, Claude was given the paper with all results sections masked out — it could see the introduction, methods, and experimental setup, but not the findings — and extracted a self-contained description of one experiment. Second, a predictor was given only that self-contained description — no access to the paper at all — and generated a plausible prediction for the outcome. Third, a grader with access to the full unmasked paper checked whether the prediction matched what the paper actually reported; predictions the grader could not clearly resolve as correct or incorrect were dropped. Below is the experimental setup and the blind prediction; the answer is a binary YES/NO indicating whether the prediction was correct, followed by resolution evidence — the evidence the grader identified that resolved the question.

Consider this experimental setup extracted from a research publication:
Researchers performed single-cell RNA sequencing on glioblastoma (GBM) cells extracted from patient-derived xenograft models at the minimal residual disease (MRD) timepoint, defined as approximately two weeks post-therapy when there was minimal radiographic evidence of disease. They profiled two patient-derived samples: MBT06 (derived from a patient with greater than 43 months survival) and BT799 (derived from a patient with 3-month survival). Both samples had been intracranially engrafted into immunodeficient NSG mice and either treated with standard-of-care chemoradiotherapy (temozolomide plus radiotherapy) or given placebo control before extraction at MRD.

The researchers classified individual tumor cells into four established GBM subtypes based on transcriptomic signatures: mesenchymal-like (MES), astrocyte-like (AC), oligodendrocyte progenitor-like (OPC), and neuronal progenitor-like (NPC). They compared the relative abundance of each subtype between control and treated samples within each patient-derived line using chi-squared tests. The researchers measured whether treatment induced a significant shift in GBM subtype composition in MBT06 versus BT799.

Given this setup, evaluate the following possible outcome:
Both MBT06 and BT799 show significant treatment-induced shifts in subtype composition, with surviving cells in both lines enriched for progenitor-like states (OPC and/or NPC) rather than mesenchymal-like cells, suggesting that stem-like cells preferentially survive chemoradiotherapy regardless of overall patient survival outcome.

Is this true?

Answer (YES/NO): NO